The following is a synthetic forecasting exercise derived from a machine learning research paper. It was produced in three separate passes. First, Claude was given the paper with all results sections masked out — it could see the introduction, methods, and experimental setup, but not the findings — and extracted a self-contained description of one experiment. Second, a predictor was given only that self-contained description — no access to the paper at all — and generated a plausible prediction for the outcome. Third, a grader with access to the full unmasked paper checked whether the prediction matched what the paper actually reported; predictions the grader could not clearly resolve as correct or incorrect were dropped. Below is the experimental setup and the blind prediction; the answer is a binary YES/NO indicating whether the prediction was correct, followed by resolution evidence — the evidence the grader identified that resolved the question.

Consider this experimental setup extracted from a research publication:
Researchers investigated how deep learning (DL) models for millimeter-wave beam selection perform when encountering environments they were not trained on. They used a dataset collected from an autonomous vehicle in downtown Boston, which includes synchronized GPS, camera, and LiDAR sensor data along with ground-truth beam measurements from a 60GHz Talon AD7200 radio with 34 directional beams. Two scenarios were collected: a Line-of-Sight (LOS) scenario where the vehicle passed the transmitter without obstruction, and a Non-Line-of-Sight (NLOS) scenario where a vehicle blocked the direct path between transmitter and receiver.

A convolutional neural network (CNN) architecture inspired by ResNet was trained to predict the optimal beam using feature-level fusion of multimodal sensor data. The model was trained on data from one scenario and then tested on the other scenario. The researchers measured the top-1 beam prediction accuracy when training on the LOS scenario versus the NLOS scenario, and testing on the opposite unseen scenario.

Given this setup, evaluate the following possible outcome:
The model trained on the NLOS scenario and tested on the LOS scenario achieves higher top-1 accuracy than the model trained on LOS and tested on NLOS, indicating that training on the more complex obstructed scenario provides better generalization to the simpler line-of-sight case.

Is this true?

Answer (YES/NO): NO